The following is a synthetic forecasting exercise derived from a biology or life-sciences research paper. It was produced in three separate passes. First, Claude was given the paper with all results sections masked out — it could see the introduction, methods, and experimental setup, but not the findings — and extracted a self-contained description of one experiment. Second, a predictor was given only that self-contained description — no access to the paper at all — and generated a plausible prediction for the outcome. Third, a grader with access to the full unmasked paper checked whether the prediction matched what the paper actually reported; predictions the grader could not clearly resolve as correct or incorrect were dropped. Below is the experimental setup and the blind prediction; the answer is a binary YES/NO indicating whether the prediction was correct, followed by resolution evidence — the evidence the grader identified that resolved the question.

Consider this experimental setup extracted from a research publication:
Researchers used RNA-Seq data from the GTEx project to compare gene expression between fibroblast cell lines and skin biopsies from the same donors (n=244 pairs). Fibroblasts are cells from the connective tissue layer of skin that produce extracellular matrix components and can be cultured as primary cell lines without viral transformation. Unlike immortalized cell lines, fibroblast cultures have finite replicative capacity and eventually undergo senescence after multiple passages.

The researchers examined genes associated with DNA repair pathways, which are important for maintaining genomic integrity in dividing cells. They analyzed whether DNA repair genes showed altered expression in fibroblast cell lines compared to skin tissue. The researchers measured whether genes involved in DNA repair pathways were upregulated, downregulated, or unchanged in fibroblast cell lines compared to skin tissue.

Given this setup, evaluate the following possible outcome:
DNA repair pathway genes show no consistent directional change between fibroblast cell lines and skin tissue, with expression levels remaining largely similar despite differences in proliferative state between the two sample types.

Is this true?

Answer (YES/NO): NO